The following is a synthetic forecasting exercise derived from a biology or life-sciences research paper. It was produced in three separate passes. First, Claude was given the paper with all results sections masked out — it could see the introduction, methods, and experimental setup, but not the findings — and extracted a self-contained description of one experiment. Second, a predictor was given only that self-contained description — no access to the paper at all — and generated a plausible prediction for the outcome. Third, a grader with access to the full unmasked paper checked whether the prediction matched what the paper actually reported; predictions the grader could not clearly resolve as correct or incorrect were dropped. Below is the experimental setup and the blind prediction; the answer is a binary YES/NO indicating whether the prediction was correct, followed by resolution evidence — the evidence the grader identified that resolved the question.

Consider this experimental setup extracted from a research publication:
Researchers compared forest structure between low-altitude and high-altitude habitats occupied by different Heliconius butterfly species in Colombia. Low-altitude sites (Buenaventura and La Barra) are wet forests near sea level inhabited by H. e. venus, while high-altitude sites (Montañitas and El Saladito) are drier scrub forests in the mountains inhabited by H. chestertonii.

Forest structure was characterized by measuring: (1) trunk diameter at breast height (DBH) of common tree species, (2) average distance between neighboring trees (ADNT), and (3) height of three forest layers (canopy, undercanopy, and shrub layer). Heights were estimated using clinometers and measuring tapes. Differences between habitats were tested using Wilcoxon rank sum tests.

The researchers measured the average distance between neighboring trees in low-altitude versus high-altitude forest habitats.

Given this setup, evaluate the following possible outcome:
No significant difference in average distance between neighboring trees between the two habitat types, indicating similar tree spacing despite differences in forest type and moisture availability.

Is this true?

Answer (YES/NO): NO